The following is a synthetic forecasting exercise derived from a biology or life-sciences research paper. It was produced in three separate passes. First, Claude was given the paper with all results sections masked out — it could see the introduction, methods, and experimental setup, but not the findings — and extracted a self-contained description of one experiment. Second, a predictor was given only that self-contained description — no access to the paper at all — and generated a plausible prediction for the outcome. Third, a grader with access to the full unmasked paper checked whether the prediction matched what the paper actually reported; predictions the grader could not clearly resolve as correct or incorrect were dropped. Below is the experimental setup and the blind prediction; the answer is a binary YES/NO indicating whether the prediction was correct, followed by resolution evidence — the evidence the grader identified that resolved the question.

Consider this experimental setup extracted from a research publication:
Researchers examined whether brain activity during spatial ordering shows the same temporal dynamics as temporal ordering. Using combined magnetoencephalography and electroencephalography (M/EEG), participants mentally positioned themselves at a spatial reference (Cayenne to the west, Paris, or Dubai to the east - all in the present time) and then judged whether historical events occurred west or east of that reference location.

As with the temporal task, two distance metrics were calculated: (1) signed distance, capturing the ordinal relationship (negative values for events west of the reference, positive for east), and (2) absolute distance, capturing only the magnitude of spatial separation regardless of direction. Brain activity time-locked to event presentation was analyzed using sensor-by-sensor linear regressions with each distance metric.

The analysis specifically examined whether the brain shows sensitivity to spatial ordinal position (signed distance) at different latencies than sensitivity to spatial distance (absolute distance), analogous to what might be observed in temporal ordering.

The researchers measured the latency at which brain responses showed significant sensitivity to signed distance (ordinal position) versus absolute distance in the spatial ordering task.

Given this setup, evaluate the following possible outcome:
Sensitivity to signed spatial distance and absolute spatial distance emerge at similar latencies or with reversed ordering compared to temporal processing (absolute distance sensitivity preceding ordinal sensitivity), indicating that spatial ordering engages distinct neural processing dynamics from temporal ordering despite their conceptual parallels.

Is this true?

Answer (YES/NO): YES